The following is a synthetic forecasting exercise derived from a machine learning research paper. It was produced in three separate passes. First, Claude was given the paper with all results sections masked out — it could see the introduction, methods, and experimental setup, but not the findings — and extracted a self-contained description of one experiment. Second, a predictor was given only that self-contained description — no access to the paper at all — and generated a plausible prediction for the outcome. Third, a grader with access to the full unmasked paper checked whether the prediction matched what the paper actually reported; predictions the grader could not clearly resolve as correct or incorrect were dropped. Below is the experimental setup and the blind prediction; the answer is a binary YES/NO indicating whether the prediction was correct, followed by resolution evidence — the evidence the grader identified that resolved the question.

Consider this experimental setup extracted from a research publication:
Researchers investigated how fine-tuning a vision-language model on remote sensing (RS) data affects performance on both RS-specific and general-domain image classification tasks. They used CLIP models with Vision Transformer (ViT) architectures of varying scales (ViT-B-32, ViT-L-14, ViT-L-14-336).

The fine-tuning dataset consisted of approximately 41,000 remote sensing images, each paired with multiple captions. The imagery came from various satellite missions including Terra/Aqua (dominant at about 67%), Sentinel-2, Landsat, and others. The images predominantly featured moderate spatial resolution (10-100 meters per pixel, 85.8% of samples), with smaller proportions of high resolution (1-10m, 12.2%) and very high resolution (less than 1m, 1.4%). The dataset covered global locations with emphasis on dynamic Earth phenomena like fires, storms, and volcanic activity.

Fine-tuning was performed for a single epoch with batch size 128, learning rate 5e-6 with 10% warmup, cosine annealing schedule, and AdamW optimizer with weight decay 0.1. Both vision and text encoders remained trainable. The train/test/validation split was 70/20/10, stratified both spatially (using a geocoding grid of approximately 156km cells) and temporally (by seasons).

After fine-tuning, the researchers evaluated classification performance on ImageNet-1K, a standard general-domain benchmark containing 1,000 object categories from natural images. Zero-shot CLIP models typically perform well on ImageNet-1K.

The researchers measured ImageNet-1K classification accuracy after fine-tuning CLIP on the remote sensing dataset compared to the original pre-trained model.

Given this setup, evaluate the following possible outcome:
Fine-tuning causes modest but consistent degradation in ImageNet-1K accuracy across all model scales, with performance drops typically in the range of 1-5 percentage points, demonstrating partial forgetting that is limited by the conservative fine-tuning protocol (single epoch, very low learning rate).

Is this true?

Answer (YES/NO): NO